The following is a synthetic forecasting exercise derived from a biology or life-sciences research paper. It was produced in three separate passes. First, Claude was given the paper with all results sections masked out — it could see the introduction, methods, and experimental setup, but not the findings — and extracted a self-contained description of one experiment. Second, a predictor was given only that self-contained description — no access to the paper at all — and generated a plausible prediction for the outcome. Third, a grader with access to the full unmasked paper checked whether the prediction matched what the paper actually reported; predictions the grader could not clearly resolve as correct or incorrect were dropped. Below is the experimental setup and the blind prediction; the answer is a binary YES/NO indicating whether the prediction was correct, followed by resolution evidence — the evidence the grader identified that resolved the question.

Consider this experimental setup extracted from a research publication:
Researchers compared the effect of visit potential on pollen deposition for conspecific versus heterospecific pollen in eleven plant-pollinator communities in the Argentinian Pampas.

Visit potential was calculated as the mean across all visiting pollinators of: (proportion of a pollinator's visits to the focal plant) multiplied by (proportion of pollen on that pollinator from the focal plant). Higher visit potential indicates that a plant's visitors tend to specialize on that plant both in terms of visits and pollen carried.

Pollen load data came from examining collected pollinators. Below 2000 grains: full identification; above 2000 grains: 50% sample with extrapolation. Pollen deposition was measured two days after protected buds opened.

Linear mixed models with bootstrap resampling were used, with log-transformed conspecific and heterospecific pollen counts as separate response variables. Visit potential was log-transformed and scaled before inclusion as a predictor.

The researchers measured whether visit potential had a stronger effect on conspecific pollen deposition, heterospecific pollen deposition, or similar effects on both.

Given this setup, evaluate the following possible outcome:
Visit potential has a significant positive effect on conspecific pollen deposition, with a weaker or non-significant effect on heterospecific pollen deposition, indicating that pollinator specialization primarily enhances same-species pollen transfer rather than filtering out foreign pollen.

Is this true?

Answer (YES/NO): NO